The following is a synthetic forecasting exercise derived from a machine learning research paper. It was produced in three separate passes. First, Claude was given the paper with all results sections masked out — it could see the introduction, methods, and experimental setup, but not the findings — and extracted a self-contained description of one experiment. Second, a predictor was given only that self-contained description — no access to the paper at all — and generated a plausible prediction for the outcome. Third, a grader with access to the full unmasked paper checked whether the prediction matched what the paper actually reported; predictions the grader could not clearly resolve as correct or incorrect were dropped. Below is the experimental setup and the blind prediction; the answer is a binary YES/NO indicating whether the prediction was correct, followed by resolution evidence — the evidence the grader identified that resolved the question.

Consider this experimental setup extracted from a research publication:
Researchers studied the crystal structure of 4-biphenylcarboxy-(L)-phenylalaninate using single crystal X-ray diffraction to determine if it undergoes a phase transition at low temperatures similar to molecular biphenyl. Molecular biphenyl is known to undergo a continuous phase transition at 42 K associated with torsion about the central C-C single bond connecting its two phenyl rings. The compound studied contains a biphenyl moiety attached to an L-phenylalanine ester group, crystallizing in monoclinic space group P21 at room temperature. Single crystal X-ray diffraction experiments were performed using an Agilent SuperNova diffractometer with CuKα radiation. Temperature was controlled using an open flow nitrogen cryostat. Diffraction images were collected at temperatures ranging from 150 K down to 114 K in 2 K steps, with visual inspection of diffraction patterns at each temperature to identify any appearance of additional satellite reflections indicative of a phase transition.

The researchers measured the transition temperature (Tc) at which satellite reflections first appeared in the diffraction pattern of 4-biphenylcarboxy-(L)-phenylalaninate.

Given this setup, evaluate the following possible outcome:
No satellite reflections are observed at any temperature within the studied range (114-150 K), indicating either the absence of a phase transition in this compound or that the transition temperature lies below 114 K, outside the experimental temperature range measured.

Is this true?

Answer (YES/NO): NO